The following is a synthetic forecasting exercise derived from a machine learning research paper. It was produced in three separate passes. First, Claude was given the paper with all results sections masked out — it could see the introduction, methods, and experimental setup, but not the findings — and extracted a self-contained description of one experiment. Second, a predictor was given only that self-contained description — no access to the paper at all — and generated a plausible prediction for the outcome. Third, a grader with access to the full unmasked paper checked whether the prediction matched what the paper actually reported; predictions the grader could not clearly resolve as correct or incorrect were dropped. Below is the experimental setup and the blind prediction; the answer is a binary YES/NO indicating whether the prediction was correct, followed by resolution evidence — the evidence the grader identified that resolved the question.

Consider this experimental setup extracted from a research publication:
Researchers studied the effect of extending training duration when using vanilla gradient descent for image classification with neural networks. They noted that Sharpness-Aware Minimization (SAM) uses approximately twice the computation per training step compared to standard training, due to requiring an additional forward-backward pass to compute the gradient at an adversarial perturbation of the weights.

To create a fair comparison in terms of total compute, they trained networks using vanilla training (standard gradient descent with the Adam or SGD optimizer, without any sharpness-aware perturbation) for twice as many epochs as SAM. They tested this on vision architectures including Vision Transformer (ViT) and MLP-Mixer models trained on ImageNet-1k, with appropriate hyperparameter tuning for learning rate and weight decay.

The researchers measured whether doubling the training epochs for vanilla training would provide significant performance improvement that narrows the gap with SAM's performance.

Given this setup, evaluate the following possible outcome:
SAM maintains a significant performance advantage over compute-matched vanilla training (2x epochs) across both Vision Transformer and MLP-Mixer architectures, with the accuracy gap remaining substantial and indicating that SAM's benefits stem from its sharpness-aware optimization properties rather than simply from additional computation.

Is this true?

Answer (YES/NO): YES